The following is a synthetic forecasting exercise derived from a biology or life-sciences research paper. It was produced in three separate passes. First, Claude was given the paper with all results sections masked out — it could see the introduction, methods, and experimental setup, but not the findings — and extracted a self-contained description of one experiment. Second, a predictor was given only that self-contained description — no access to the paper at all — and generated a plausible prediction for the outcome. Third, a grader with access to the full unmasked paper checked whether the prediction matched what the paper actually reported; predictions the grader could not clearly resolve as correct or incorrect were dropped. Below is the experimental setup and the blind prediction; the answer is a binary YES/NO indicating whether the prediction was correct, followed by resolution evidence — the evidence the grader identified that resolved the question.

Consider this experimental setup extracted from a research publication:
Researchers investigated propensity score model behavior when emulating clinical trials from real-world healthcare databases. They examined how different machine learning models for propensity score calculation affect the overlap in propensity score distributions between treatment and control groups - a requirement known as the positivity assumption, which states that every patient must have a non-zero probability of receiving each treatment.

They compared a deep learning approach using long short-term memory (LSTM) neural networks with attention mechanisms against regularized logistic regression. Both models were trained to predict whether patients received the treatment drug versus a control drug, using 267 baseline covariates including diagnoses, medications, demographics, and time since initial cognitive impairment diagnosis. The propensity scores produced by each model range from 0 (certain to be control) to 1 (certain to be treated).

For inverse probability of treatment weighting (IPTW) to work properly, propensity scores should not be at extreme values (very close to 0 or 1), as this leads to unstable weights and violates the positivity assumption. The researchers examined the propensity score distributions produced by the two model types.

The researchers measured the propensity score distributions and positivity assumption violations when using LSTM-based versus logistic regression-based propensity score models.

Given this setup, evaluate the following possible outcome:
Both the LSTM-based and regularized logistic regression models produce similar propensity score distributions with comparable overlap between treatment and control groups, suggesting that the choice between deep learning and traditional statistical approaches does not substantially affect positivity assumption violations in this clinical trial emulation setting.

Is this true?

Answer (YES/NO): NO